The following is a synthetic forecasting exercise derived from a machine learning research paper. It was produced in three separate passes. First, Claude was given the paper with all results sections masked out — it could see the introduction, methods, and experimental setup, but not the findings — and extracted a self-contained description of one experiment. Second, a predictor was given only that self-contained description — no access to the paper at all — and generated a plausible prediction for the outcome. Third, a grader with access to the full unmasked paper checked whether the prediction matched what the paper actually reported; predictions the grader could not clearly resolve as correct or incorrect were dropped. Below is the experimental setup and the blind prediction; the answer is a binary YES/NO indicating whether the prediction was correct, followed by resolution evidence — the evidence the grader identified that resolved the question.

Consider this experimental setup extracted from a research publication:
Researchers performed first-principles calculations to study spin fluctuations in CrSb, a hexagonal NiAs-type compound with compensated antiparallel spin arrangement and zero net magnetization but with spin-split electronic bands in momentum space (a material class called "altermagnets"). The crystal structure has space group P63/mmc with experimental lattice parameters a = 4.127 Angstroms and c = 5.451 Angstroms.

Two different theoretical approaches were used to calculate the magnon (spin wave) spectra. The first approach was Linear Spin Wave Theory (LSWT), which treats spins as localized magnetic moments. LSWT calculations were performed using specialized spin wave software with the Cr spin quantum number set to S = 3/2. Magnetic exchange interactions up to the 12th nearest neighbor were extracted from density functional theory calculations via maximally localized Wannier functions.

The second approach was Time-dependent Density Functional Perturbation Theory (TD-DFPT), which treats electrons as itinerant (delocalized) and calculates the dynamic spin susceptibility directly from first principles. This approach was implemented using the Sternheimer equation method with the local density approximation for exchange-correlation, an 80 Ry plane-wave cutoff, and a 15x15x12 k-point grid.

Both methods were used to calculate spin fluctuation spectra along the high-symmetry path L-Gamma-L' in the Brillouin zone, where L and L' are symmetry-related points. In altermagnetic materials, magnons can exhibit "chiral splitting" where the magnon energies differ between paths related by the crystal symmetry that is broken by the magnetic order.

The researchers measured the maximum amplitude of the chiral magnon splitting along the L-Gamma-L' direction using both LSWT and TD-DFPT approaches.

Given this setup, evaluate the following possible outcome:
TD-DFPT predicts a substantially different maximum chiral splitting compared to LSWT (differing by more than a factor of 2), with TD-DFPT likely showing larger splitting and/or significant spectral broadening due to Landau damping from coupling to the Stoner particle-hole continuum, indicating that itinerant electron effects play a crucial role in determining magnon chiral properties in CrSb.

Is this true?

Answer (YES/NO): YES